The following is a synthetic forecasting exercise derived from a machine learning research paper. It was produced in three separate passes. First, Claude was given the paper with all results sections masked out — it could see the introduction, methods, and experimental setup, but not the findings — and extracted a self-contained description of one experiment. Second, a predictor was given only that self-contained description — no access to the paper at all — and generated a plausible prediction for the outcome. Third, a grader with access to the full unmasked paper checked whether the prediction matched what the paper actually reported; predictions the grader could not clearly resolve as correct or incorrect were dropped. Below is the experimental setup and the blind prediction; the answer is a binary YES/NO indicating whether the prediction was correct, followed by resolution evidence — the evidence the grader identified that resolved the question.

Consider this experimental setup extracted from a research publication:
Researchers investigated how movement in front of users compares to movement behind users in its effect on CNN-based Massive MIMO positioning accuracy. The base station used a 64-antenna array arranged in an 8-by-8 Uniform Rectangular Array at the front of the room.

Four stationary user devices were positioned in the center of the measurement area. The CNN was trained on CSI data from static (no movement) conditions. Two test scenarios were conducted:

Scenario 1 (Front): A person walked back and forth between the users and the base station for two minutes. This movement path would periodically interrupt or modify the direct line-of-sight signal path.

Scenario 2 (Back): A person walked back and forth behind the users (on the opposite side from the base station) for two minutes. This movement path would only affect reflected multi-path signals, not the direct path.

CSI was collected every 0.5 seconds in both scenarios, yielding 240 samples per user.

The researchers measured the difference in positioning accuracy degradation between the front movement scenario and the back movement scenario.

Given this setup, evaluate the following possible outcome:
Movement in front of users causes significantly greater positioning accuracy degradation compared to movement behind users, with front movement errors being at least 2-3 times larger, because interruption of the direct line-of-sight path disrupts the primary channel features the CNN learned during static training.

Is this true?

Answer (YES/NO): YES